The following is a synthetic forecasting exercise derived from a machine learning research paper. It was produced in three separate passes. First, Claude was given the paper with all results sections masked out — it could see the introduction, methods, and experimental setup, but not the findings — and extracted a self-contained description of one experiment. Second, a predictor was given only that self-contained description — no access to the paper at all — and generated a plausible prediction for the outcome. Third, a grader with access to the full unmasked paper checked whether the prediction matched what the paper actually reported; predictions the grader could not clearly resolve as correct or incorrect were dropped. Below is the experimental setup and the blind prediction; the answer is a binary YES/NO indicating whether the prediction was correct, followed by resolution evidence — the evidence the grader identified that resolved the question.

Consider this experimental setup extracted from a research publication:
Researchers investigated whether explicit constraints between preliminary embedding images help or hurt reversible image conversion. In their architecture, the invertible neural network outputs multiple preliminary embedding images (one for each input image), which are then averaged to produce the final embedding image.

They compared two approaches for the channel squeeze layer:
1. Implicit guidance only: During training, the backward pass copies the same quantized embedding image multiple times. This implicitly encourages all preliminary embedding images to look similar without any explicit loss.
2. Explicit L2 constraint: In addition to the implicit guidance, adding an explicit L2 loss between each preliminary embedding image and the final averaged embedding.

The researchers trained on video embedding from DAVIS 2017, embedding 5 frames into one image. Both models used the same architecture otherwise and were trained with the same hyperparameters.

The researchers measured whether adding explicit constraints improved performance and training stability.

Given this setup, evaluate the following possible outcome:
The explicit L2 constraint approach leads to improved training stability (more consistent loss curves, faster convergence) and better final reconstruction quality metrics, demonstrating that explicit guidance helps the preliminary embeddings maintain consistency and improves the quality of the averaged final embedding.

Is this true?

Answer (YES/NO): NO